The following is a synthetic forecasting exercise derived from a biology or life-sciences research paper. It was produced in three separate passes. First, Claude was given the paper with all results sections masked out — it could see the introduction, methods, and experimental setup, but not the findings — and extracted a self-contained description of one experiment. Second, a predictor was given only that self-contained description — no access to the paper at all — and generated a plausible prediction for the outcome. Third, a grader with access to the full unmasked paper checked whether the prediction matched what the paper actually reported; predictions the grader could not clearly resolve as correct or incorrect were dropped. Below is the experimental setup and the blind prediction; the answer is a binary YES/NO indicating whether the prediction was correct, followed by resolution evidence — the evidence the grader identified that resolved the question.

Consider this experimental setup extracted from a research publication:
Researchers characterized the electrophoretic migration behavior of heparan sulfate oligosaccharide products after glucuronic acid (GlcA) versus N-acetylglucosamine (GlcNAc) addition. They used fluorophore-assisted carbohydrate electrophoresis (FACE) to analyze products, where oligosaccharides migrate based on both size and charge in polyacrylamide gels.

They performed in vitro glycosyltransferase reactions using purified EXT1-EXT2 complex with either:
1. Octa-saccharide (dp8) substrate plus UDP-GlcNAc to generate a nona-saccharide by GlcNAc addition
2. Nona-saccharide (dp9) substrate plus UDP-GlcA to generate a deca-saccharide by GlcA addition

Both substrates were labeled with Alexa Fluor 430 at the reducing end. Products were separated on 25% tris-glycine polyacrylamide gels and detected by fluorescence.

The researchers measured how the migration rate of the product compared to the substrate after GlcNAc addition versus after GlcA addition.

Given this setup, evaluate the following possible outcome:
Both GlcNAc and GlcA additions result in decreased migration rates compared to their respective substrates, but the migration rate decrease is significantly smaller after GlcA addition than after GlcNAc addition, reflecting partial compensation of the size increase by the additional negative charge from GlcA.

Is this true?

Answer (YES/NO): NO